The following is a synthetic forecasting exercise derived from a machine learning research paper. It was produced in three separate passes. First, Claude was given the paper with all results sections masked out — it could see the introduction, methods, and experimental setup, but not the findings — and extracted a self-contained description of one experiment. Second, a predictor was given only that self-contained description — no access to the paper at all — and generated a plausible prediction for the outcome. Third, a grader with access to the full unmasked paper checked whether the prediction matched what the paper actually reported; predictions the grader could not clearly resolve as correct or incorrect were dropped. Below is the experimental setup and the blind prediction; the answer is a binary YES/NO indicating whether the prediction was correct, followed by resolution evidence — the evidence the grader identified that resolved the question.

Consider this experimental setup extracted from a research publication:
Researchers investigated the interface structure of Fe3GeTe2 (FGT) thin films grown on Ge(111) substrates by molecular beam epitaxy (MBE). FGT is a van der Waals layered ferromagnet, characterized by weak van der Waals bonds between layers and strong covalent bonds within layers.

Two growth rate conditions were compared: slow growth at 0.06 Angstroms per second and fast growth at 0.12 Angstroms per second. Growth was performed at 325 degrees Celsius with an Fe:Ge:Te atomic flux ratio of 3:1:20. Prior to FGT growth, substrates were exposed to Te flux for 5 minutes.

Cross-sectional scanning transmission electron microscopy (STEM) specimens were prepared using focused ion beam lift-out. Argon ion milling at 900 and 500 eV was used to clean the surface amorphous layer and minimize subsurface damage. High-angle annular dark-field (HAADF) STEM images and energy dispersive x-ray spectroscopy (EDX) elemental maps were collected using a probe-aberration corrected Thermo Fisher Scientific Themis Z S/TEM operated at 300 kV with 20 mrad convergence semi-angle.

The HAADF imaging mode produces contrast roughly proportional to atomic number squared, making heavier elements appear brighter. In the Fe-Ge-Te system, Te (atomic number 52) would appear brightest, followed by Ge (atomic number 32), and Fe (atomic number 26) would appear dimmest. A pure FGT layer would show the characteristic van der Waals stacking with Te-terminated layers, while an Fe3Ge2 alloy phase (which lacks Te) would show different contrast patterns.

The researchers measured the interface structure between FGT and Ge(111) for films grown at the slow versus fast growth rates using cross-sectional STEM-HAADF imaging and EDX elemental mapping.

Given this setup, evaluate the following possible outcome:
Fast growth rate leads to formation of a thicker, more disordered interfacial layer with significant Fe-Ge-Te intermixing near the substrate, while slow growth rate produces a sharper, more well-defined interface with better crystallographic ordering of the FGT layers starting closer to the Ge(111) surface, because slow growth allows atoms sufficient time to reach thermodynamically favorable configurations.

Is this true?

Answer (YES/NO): NO